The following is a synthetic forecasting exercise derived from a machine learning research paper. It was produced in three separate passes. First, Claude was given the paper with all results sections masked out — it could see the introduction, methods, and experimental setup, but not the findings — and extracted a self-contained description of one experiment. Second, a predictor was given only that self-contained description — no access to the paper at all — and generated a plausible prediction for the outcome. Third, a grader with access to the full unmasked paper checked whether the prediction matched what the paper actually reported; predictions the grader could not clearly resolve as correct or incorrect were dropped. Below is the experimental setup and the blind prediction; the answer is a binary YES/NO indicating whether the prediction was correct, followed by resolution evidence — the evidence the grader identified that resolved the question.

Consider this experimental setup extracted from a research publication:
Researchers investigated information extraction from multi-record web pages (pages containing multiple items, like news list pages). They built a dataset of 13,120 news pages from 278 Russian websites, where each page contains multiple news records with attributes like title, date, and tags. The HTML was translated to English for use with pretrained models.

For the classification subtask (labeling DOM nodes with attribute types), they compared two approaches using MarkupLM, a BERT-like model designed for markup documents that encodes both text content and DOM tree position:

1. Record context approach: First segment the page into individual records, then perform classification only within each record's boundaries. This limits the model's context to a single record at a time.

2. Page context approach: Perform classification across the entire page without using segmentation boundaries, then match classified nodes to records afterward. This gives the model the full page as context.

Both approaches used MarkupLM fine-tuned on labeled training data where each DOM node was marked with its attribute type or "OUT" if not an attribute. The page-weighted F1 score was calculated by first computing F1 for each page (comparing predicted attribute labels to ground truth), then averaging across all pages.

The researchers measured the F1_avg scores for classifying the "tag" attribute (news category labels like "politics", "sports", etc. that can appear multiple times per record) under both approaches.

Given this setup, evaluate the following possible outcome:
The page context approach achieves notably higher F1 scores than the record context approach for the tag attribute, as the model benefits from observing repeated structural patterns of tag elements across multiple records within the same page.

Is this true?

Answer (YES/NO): YES